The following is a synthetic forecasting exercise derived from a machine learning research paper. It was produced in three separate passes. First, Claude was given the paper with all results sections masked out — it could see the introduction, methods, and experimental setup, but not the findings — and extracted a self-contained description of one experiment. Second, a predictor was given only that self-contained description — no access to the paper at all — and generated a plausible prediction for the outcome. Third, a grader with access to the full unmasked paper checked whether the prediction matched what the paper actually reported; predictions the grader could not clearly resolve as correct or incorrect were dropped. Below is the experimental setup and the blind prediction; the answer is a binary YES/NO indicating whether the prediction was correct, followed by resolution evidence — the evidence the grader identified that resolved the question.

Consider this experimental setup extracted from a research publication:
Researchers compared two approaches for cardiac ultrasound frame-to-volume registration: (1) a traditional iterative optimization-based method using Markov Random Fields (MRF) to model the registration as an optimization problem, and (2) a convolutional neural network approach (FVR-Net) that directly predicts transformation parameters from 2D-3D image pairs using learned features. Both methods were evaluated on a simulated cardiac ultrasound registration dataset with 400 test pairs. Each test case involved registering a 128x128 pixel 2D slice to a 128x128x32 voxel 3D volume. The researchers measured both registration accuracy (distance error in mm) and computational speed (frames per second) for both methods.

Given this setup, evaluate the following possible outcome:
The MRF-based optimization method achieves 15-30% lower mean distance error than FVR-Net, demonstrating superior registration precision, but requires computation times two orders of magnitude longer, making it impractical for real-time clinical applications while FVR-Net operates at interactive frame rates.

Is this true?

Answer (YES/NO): NO